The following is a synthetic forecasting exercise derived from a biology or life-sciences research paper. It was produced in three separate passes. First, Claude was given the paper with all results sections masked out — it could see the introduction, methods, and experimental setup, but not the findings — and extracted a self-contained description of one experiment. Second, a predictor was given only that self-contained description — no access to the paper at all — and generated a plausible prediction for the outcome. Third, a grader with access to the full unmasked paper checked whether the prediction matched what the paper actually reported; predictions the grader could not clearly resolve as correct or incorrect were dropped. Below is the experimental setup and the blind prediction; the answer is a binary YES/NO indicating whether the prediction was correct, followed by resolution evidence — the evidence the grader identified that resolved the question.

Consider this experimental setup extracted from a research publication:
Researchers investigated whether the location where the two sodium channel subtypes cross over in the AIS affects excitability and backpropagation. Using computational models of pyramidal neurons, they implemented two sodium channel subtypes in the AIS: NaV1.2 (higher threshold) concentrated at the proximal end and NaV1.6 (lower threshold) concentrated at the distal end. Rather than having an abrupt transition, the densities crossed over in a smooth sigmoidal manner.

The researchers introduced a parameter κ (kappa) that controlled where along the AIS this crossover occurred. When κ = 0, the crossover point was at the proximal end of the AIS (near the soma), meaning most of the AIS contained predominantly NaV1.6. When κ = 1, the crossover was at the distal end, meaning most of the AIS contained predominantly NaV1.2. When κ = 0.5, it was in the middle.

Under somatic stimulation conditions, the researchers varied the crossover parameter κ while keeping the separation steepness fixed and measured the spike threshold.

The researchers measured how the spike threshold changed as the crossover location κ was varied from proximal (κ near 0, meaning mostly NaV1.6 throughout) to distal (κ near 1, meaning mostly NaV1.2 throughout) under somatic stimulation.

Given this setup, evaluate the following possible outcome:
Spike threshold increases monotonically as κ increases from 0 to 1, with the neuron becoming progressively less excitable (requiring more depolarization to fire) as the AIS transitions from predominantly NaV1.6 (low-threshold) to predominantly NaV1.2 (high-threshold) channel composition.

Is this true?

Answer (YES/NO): YES